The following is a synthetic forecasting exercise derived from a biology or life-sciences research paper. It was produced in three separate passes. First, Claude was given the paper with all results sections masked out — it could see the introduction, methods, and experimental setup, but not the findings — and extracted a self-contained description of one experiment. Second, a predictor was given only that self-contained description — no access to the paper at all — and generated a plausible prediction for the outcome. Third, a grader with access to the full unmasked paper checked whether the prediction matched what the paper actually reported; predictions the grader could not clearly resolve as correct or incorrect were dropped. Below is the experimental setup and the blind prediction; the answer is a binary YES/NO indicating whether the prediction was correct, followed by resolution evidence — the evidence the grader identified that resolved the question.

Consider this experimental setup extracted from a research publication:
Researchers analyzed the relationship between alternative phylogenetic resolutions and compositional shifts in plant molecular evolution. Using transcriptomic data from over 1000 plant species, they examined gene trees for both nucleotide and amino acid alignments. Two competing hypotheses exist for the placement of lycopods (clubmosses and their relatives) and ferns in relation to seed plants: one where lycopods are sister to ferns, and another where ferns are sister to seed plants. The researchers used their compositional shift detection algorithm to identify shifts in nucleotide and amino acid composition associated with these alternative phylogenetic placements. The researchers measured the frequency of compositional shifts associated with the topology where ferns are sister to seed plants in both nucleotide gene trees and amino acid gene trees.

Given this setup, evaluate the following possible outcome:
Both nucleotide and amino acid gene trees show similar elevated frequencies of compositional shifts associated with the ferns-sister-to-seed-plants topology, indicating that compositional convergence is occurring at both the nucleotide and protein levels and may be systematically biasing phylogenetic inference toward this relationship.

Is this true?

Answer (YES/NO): NO